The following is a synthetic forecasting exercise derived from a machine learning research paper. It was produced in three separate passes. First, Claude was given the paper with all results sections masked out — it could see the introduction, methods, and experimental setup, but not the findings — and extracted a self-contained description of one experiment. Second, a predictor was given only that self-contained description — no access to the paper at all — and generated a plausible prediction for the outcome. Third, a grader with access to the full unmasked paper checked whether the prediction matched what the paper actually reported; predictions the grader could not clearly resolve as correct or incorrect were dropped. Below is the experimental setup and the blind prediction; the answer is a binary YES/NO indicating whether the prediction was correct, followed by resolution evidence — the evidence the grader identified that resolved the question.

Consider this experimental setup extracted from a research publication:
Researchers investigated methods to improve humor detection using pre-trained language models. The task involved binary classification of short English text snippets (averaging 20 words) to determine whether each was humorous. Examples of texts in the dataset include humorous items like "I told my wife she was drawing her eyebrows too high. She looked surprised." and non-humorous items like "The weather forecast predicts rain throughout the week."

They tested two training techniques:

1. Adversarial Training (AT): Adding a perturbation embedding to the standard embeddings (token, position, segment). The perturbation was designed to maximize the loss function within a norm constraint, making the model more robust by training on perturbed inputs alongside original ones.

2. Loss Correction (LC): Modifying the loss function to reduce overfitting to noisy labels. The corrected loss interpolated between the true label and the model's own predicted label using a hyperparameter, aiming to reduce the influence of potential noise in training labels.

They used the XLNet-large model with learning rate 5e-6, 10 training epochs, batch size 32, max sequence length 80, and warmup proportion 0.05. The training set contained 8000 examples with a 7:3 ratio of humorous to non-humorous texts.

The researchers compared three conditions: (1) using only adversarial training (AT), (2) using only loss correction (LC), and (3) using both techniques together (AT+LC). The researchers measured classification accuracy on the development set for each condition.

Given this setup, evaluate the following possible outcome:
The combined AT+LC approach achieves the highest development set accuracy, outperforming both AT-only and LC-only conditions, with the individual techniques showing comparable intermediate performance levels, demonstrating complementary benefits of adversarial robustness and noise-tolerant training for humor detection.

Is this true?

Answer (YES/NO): NO